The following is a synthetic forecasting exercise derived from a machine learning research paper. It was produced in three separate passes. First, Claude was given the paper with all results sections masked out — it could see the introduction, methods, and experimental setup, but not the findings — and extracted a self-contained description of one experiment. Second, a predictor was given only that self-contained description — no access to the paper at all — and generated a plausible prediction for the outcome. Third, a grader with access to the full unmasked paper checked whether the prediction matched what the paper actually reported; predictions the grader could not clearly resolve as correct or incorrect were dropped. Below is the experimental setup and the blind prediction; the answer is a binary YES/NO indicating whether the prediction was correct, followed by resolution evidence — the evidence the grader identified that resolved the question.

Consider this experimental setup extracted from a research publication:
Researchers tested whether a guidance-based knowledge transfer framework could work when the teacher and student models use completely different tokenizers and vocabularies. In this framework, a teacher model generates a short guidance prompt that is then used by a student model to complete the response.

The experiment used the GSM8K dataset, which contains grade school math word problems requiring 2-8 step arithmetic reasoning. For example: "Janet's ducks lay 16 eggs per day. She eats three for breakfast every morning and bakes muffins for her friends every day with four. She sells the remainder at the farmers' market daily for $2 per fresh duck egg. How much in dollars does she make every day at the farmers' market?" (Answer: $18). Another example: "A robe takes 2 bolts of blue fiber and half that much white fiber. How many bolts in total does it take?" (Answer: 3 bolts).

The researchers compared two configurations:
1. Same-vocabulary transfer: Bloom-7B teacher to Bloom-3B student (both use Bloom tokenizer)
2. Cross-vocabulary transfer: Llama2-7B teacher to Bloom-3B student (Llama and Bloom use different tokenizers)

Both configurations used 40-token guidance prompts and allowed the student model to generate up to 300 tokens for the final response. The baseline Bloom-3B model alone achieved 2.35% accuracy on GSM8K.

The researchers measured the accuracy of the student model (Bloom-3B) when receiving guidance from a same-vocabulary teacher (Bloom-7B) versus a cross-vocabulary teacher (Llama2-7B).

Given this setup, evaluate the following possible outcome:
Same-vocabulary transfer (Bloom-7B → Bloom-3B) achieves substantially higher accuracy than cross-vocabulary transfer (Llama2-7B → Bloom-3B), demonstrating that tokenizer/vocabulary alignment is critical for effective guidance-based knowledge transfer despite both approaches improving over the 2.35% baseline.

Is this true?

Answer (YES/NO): NO